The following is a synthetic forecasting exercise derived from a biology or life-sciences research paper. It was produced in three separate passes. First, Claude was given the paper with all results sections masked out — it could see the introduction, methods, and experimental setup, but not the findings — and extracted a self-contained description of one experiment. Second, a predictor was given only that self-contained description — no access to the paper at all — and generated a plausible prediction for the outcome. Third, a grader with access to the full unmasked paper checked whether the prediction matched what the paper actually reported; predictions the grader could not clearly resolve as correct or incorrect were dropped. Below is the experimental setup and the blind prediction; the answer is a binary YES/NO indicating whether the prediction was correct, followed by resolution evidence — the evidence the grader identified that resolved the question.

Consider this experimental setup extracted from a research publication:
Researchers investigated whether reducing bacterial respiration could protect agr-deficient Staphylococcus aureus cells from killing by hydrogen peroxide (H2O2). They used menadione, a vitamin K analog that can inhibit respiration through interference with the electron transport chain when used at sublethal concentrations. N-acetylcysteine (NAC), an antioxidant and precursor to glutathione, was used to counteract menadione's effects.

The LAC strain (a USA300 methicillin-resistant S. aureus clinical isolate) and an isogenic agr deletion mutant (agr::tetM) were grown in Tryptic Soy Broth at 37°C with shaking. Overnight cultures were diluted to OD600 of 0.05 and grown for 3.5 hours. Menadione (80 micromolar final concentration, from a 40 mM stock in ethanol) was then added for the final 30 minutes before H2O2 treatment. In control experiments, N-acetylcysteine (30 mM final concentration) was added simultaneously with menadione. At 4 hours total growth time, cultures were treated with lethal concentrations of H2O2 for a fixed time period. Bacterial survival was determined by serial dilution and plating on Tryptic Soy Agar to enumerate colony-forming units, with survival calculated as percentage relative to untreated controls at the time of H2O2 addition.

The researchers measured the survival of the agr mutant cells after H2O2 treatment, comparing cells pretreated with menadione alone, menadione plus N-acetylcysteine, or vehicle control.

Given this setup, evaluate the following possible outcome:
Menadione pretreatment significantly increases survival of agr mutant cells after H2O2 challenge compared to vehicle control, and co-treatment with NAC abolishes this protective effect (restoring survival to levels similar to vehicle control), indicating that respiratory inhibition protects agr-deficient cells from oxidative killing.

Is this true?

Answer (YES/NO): YES